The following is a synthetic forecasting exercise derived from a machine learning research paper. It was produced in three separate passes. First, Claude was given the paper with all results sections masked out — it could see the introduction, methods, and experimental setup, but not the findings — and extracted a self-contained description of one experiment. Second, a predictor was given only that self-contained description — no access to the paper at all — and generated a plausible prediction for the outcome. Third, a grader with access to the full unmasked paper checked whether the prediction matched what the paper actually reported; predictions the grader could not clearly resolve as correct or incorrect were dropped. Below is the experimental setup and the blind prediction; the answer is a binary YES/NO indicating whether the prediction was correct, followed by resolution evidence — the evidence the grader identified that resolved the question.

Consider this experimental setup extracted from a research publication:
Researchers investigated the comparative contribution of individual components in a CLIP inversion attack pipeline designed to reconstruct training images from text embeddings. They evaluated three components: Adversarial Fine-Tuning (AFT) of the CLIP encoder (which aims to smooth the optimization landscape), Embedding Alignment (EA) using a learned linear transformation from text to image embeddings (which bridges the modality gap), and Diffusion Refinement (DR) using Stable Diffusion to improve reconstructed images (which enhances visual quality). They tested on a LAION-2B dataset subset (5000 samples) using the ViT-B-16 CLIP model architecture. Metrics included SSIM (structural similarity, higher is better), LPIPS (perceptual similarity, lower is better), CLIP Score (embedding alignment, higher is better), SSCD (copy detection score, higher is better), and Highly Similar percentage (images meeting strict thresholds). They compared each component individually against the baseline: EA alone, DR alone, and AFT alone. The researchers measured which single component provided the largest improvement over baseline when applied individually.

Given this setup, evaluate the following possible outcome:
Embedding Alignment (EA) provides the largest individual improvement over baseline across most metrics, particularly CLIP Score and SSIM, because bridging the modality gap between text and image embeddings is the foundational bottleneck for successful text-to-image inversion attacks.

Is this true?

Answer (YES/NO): NO